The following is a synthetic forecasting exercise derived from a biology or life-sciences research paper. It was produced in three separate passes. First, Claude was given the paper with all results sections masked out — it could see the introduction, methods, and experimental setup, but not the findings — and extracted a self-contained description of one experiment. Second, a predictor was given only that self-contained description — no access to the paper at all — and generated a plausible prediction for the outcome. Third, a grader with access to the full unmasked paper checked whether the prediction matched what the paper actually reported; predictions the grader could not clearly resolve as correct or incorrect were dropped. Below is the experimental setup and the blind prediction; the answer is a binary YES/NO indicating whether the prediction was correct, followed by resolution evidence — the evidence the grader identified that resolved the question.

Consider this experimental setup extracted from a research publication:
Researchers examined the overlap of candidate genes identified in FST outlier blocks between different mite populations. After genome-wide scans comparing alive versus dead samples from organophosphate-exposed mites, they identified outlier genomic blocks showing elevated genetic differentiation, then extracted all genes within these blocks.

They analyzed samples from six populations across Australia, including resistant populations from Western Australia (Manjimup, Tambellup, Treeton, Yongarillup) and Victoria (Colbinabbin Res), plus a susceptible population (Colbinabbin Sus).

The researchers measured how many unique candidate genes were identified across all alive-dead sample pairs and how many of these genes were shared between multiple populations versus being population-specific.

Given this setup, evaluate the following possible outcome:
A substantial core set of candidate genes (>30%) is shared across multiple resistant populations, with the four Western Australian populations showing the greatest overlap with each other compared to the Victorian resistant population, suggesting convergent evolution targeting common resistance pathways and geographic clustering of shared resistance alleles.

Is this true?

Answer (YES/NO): NO